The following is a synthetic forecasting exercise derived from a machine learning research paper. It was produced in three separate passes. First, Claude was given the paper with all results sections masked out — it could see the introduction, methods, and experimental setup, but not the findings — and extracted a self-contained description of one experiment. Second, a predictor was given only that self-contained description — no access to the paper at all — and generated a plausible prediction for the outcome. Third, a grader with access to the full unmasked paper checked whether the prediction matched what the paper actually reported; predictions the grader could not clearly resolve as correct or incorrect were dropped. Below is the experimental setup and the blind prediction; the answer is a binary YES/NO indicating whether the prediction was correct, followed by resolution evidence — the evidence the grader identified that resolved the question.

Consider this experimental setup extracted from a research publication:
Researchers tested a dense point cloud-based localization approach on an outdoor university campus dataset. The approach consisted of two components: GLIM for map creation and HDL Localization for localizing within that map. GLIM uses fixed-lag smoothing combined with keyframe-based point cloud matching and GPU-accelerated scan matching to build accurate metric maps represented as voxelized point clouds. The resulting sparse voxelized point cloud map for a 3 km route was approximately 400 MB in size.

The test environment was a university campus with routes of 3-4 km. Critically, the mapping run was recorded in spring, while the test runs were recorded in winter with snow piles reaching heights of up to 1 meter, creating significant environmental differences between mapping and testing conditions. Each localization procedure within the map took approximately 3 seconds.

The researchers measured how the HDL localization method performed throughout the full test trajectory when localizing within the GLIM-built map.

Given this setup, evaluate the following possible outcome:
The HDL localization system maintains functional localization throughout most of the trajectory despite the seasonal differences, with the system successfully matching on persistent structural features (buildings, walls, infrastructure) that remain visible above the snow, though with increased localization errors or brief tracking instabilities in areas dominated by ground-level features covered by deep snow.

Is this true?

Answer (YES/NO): NO